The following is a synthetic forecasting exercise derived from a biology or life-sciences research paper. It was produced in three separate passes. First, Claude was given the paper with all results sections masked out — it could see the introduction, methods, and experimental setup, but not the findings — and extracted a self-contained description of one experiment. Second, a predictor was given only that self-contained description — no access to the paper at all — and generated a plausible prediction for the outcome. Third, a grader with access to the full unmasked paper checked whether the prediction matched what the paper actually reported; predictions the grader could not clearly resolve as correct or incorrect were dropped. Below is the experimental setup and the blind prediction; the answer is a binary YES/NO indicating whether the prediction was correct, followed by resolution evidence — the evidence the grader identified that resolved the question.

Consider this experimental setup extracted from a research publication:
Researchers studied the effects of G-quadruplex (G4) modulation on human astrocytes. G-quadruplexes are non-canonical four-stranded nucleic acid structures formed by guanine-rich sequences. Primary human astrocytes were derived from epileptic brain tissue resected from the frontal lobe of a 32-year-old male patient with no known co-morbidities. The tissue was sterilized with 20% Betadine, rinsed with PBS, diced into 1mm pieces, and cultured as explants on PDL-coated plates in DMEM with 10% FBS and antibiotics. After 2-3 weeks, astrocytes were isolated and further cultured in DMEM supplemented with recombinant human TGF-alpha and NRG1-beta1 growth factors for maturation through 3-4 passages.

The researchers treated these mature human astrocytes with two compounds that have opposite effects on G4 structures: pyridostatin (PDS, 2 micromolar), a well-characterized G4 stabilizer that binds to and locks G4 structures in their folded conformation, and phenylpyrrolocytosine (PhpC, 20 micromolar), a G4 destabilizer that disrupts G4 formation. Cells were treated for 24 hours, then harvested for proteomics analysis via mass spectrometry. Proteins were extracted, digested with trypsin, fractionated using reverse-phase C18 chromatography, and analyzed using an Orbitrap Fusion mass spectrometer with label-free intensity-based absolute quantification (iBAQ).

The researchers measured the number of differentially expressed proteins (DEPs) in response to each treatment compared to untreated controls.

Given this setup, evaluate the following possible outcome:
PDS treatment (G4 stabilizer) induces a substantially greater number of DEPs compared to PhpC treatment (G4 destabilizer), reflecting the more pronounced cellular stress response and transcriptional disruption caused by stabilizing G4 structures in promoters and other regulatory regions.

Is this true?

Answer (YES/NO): NO